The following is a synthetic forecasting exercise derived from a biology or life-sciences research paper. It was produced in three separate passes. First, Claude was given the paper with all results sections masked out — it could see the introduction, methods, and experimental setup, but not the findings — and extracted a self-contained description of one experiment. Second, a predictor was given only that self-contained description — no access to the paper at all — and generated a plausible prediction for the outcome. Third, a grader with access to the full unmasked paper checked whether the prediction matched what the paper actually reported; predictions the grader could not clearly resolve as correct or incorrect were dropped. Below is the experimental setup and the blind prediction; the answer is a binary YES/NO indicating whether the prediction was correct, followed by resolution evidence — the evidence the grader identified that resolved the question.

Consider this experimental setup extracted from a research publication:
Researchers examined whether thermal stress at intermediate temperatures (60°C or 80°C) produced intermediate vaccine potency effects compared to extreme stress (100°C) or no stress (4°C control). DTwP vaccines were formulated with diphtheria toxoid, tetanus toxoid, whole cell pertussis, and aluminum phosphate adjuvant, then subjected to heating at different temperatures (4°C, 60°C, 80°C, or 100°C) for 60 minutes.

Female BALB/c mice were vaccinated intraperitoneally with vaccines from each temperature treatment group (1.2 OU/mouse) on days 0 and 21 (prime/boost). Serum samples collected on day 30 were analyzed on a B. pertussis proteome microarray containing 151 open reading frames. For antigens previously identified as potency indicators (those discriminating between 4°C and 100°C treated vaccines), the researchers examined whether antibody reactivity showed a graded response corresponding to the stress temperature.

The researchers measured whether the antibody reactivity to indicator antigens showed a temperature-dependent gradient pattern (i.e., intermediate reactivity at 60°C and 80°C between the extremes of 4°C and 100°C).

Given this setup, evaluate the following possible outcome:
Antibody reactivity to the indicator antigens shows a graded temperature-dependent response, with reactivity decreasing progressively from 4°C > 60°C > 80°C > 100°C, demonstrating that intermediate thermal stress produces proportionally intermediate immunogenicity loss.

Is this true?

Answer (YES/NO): NO